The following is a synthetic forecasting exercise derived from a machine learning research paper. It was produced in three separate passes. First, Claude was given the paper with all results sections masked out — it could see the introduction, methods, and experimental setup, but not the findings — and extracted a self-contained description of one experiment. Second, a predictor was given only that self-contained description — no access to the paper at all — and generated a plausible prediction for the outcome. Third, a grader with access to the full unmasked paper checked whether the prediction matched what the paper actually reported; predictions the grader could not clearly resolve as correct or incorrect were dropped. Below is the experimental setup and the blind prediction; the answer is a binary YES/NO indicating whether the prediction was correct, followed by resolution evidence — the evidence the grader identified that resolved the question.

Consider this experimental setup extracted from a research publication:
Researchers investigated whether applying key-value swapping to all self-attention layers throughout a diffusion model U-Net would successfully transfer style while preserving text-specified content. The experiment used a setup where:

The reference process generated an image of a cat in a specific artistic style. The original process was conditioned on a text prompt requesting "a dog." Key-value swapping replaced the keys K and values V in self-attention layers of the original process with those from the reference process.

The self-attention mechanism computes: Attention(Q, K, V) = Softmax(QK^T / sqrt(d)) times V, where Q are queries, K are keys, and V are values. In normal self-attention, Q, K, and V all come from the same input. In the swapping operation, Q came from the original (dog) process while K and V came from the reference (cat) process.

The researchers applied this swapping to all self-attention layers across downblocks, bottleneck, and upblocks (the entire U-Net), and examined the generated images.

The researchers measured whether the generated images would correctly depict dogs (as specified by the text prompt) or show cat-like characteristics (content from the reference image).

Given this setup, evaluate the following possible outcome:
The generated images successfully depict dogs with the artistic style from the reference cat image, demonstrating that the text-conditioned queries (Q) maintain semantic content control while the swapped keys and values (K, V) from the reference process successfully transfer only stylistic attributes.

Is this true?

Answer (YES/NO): NO